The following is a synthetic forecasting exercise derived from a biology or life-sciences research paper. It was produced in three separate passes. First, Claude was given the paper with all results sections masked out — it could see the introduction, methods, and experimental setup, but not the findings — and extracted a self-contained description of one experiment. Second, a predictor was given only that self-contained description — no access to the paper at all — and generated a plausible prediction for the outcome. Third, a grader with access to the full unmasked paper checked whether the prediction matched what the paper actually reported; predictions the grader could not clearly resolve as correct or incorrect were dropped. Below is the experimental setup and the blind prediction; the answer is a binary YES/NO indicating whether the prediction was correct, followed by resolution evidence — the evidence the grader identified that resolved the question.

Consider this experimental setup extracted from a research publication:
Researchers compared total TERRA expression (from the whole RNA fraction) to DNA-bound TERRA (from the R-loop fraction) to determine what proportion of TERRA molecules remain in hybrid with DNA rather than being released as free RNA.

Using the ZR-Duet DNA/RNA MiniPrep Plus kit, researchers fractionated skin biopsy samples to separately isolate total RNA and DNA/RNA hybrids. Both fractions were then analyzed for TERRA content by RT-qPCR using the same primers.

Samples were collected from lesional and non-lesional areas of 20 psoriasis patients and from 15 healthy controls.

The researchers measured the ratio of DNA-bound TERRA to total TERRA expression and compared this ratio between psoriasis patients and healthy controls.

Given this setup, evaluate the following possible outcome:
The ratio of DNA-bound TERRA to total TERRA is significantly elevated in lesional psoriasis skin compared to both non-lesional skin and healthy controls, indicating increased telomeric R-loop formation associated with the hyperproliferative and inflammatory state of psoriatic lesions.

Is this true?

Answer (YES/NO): NO